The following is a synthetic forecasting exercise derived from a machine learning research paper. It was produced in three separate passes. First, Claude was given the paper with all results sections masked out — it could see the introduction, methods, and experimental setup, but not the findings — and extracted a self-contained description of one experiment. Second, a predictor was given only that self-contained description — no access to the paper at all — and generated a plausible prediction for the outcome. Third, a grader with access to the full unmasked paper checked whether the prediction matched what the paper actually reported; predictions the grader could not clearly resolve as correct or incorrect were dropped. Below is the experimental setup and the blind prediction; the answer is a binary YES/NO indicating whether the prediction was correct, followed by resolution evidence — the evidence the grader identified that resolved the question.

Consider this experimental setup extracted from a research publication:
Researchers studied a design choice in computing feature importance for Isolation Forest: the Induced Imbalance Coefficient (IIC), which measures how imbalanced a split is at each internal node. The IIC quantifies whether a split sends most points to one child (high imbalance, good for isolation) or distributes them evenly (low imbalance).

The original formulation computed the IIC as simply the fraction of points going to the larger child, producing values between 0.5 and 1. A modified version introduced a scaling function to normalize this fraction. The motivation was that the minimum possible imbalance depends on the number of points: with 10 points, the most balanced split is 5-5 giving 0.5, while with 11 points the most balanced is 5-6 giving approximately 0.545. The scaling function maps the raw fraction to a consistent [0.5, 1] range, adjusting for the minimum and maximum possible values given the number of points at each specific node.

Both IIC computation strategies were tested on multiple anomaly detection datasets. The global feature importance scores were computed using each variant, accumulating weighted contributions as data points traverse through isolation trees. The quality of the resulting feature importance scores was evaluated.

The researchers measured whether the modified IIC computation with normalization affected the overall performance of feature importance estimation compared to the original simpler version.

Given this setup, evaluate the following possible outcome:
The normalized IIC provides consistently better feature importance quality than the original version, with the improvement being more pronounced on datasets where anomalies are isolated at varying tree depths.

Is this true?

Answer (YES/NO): NO